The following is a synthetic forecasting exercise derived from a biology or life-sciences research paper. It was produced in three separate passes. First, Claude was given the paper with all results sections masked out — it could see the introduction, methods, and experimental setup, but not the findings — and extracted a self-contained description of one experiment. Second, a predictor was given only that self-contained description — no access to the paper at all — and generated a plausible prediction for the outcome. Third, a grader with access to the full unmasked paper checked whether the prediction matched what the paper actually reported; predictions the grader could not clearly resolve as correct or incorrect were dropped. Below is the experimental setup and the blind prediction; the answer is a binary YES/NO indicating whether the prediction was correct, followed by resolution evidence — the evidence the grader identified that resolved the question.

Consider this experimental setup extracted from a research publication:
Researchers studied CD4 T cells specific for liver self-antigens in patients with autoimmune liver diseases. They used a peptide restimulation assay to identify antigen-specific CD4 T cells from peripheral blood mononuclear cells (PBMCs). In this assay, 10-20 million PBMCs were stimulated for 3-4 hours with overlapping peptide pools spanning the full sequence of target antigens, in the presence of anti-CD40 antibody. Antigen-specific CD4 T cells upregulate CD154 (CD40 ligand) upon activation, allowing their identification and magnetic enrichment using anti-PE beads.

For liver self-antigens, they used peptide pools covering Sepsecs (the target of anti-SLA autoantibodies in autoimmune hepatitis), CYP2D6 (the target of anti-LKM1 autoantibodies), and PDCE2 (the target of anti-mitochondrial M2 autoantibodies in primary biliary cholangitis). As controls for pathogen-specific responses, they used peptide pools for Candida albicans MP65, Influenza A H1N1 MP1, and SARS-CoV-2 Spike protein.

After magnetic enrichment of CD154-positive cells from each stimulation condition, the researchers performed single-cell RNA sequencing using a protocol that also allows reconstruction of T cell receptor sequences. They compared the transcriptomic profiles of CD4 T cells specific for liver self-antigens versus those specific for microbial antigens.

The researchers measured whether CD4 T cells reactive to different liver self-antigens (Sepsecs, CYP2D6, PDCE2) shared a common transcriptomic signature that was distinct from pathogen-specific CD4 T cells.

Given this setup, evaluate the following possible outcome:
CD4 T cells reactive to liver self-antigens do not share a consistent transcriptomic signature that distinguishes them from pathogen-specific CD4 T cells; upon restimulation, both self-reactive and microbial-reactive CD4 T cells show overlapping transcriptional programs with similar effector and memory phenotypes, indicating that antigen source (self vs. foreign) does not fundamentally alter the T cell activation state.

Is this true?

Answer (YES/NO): NO